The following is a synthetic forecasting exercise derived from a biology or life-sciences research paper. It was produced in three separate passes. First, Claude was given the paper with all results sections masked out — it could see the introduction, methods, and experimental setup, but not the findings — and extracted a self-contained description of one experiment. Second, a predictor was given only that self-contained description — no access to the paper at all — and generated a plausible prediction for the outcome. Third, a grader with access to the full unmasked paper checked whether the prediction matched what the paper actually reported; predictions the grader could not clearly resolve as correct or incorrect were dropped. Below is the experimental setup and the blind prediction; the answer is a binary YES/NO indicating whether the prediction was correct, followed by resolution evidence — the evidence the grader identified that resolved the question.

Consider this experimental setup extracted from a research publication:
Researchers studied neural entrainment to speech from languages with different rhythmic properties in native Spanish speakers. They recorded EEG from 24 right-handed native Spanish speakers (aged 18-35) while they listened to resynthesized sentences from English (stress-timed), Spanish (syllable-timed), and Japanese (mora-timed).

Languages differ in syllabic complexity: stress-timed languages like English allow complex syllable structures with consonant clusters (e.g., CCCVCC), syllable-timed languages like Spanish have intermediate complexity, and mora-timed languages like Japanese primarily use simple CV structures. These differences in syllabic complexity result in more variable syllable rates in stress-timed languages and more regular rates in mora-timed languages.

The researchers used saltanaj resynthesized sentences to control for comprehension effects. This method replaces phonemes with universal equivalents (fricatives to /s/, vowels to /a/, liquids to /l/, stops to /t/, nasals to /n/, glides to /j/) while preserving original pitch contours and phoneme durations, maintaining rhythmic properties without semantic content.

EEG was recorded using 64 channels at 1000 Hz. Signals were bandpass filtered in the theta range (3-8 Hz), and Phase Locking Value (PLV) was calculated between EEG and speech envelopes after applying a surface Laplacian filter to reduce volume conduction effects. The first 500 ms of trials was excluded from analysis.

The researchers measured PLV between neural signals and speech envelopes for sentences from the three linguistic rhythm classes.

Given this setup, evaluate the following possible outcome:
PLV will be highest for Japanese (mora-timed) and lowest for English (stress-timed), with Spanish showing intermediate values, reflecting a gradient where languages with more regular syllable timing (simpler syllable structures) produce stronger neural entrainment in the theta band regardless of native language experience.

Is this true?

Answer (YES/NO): YES